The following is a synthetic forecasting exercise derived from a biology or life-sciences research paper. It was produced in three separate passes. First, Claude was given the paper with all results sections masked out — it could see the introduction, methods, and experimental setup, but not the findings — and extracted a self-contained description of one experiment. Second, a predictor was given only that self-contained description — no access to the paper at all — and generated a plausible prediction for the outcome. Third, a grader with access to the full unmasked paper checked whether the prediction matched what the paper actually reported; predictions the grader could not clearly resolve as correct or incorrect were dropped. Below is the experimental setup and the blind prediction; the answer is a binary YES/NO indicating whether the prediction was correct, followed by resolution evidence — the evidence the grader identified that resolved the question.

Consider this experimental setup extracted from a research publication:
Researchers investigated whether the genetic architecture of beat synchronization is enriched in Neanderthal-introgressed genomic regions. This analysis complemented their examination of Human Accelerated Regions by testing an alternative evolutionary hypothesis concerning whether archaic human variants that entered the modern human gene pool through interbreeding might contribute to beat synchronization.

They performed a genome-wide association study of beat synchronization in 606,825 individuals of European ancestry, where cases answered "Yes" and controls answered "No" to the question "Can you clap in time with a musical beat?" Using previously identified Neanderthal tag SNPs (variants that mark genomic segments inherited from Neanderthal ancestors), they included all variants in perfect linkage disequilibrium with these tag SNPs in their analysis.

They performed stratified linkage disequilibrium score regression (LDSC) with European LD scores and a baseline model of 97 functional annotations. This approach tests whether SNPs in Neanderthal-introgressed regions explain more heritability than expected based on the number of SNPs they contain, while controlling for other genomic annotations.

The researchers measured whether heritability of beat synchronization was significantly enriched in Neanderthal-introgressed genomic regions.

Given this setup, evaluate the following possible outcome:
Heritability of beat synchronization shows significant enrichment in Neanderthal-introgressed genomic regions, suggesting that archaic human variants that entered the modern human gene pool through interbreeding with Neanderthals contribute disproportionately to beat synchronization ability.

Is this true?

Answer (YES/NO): NO